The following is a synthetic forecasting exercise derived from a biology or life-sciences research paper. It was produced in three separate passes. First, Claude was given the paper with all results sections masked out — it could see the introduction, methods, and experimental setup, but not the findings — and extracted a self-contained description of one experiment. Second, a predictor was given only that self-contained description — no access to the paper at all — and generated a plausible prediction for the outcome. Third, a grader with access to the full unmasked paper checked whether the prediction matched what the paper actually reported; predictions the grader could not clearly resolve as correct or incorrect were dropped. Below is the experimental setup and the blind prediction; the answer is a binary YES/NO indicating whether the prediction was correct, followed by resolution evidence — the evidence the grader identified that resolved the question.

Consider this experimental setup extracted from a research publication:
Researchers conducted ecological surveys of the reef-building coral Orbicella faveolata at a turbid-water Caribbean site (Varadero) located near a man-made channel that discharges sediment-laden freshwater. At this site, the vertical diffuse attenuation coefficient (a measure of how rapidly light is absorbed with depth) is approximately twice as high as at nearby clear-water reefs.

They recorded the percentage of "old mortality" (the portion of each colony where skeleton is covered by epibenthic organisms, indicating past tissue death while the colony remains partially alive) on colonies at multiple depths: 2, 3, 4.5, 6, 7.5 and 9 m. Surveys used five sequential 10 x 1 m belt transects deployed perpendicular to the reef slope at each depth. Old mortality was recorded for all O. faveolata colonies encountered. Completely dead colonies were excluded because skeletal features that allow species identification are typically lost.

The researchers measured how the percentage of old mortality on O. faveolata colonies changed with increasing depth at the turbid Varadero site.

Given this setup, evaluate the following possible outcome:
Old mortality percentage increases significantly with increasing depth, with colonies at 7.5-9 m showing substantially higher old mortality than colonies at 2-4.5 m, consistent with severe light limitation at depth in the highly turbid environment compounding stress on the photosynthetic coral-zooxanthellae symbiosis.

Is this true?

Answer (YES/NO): YES